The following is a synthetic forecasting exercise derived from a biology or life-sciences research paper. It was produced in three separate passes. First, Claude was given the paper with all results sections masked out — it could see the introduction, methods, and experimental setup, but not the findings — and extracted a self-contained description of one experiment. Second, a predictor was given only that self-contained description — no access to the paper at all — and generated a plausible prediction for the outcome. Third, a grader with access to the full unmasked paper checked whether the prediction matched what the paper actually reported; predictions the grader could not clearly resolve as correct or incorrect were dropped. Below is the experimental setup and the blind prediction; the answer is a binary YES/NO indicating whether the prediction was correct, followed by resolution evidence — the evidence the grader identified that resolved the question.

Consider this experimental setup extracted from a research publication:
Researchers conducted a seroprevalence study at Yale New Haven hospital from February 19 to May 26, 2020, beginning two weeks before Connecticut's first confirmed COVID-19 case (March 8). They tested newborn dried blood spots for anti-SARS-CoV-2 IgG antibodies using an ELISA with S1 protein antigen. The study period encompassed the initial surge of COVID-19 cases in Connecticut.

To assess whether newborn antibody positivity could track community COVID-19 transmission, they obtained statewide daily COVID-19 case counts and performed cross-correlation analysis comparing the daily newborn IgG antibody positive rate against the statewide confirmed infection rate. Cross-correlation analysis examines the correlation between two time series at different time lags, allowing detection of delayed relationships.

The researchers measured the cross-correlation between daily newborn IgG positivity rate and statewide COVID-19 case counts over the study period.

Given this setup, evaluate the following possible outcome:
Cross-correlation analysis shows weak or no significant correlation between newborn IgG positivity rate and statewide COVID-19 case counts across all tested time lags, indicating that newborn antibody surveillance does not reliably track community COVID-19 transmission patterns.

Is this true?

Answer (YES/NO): NO